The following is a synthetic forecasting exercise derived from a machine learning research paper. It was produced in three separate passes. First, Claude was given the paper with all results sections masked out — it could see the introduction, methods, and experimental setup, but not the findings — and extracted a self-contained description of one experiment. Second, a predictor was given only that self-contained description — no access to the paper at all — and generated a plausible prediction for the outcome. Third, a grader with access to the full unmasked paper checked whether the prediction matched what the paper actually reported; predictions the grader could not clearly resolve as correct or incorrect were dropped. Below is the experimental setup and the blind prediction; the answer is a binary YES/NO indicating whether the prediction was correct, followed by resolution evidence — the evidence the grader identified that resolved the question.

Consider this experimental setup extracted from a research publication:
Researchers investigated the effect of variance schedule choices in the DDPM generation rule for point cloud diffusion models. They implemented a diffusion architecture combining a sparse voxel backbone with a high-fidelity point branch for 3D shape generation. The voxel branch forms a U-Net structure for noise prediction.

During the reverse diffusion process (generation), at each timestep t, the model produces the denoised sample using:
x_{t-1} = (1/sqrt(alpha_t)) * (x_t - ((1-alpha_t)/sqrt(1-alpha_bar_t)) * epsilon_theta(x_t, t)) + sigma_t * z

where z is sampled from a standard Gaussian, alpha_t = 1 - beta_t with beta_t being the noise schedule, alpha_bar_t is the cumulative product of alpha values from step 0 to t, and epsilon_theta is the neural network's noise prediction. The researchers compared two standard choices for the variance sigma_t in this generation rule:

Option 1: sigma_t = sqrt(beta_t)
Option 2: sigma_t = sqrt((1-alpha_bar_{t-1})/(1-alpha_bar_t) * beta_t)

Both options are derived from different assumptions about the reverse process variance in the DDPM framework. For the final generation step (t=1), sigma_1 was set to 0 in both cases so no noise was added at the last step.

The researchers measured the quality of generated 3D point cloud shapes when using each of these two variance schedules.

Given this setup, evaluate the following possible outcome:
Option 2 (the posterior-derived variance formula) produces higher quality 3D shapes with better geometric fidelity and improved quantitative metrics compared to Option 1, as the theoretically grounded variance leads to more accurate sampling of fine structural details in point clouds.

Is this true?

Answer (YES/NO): NO